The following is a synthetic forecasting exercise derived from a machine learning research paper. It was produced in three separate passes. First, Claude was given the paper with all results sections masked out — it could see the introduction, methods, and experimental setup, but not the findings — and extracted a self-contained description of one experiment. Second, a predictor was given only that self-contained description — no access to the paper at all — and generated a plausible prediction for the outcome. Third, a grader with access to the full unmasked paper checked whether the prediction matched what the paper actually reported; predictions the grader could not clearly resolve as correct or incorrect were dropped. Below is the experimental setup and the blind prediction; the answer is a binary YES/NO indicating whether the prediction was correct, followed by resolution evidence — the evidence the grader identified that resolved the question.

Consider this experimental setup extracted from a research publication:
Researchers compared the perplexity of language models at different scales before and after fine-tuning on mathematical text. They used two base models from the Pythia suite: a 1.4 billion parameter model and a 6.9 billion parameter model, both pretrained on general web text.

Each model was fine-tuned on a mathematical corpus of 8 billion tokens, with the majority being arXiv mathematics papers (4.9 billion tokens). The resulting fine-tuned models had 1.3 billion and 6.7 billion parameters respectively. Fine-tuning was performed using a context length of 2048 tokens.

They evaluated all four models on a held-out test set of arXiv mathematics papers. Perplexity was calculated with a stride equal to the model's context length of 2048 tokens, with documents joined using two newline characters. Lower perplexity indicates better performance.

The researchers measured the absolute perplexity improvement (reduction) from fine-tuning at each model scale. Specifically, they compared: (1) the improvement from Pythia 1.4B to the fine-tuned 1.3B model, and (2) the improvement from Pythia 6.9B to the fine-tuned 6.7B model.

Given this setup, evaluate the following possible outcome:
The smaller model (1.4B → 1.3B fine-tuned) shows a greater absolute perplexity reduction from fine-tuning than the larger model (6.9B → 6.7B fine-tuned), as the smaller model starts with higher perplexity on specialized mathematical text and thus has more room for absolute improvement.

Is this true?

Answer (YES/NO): YES